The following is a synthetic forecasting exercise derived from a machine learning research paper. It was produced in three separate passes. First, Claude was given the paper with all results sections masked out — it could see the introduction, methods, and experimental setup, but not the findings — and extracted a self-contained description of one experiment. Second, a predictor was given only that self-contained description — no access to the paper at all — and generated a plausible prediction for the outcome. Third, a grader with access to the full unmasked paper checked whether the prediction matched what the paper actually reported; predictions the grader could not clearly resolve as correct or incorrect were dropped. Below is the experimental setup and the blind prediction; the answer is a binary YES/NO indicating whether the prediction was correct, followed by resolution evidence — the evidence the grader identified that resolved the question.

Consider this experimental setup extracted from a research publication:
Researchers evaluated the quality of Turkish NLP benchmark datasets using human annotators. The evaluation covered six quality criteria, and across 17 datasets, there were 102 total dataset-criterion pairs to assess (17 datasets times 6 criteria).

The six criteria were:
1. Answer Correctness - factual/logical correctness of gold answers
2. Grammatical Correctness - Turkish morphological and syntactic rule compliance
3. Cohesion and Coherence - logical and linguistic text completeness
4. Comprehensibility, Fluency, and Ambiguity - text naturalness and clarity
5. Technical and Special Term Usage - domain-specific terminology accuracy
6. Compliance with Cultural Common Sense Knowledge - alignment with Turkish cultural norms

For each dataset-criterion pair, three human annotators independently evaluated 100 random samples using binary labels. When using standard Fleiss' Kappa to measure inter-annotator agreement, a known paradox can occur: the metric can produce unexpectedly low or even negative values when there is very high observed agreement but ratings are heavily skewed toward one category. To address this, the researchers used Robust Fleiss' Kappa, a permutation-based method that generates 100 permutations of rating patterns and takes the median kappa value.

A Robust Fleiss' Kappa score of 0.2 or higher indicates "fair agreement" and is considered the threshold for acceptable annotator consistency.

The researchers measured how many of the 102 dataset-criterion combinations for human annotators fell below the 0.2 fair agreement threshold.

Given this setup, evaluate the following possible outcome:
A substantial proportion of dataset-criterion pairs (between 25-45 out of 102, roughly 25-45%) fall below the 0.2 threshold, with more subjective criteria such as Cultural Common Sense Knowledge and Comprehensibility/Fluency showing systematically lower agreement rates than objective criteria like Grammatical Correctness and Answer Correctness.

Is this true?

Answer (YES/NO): NO